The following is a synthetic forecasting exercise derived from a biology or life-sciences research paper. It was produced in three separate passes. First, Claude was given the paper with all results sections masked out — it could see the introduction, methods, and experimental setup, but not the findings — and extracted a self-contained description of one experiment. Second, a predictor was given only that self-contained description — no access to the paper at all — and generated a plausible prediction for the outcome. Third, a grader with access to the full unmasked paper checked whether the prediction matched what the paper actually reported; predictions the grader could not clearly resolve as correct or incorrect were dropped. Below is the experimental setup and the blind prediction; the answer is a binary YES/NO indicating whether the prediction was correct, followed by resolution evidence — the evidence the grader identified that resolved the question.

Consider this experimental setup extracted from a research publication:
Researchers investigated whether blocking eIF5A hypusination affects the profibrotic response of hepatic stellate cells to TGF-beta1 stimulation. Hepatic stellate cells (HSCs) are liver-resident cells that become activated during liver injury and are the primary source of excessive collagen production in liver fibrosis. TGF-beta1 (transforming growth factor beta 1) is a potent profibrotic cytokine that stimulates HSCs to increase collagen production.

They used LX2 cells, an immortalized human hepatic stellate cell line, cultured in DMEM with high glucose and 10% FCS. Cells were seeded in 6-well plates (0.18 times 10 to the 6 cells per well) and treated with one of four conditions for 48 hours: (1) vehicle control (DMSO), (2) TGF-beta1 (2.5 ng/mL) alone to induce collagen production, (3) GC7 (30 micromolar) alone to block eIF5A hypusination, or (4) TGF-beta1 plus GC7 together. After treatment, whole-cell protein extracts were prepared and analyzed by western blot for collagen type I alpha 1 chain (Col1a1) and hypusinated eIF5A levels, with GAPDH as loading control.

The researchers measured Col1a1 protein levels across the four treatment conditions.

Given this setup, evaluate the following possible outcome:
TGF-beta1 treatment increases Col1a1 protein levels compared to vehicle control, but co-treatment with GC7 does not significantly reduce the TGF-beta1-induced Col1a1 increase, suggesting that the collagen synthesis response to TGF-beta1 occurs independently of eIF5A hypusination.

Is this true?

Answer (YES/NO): NO